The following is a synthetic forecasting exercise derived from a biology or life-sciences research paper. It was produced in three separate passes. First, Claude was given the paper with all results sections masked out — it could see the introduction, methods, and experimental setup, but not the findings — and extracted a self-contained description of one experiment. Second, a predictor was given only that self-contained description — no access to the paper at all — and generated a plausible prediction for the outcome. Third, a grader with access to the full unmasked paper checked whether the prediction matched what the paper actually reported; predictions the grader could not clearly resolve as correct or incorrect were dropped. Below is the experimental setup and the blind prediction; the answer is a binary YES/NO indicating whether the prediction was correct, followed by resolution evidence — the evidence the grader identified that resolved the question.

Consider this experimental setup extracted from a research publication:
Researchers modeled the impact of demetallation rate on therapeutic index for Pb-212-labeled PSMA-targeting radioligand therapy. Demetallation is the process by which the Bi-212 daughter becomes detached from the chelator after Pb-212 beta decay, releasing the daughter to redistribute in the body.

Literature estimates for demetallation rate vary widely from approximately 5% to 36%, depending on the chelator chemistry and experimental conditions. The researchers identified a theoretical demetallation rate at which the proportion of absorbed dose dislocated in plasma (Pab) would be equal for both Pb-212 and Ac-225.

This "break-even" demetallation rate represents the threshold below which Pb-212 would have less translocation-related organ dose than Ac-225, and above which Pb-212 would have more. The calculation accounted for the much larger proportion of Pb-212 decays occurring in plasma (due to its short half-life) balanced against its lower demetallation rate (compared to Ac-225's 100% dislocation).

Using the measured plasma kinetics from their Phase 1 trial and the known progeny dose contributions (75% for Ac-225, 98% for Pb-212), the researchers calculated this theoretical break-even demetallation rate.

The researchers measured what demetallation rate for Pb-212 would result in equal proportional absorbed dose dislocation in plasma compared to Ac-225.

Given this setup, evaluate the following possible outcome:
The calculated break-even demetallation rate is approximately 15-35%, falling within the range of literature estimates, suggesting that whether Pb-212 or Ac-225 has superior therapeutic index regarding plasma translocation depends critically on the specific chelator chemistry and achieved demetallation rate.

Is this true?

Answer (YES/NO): NO